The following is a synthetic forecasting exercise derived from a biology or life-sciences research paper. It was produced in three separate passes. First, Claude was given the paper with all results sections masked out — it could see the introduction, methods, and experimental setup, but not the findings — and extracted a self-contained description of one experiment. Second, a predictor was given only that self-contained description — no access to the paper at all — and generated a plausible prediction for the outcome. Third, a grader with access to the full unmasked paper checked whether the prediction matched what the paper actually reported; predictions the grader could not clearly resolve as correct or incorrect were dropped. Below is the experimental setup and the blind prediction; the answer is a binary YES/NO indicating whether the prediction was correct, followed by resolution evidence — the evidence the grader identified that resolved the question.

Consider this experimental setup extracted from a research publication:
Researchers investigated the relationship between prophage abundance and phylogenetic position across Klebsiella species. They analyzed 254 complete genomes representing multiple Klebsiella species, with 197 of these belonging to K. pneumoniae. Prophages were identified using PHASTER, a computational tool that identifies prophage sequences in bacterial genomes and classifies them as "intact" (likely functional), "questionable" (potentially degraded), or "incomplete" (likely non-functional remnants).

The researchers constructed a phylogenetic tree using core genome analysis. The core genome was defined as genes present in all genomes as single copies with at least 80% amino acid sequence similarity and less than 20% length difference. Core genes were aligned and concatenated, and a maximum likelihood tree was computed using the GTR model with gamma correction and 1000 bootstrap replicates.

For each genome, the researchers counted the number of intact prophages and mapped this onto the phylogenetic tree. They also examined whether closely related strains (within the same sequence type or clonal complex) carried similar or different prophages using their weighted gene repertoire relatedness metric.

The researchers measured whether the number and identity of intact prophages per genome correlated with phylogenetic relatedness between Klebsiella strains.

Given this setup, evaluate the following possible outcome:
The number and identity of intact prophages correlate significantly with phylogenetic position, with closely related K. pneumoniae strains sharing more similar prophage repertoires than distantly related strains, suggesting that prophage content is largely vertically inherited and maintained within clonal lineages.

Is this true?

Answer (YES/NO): NO